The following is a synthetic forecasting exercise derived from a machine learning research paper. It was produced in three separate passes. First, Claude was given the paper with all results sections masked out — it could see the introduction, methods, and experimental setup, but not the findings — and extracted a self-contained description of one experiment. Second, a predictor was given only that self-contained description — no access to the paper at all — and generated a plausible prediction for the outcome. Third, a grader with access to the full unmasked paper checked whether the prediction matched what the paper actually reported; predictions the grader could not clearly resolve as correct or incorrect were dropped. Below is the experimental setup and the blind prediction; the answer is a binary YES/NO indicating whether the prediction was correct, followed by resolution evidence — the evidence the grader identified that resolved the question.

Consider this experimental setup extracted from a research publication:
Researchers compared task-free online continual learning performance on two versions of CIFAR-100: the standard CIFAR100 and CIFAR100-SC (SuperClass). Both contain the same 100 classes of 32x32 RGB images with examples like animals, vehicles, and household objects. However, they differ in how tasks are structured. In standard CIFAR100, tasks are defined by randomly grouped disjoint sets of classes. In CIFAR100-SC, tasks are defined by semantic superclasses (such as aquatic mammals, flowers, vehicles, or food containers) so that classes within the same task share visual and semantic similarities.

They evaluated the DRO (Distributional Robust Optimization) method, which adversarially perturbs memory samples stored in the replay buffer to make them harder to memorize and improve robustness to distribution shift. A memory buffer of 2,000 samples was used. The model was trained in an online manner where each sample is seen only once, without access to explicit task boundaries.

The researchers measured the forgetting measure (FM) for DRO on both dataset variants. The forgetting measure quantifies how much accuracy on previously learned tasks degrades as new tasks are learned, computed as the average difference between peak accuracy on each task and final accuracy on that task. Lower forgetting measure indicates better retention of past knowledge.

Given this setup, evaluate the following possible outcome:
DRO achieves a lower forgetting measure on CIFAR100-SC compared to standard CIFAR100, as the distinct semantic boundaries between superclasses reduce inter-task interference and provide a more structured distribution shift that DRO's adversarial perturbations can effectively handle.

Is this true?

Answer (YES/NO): YES